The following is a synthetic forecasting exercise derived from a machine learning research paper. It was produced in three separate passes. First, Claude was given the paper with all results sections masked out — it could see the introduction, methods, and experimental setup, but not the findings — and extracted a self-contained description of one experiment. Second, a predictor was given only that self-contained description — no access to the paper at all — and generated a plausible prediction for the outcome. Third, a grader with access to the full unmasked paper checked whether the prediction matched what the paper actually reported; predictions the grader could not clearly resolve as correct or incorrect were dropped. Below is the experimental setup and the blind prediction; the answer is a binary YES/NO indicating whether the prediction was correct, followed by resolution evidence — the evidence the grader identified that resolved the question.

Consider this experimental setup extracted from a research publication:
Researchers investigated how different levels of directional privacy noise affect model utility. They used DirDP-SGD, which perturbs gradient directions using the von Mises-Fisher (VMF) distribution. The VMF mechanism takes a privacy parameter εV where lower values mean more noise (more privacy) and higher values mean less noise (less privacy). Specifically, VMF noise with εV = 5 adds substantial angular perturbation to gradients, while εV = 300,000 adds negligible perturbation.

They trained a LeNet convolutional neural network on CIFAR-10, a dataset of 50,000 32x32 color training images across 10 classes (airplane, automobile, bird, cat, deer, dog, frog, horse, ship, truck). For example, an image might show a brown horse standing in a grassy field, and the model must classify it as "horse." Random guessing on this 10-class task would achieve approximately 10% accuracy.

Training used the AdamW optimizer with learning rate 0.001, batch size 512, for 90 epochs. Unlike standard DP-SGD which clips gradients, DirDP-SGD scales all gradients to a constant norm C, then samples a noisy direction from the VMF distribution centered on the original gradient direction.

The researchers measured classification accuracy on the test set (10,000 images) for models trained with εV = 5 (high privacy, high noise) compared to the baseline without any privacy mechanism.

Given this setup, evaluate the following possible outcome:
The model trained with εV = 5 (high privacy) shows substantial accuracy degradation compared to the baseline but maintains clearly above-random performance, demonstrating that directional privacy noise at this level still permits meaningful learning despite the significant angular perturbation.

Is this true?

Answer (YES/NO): NO